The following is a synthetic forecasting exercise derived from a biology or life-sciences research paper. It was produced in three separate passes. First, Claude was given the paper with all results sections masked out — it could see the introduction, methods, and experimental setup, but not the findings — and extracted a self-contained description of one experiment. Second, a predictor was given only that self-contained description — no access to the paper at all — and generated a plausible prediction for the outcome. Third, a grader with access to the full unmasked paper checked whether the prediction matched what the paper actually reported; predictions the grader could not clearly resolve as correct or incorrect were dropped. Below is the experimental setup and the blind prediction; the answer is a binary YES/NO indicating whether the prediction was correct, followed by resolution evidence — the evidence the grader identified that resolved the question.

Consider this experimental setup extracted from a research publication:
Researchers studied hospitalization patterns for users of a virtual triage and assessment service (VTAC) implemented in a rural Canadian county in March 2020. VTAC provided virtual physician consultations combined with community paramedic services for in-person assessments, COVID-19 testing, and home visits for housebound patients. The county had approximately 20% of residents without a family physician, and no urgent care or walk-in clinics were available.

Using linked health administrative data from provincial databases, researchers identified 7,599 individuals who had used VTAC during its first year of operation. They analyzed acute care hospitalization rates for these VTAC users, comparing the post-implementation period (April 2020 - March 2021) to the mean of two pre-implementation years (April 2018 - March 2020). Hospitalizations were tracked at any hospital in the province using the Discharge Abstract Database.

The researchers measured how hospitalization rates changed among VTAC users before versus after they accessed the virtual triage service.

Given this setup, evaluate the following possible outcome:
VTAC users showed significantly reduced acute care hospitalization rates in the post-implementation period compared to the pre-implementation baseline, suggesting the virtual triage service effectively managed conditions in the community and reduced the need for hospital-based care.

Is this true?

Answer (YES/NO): NO